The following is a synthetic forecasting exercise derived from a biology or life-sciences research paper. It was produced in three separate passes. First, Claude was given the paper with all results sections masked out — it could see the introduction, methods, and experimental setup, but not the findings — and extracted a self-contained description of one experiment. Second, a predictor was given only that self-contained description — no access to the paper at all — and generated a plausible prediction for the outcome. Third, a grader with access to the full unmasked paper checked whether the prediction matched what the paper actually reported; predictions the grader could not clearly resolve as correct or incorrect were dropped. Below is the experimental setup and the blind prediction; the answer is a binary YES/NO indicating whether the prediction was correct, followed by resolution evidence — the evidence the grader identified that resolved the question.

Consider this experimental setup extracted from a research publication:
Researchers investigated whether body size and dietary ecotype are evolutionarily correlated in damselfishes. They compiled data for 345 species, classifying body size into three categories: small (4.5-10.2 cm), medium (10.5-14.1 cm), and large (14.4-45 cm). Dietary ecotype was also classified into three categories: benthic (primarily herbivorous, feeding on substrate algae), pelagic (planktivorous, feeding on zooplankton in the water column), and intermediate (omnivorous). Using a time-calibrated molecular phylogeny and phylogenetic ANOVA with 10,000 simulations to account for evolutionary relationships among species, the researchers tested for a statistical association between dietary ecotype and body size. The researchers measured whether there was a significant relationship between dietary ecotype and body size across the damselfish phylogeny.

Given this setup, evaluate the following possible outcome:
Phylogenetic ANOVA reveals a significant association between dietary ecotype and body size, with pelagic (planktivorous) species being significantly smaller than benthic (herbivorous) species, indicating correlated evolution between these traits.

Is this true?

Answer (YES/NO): NO